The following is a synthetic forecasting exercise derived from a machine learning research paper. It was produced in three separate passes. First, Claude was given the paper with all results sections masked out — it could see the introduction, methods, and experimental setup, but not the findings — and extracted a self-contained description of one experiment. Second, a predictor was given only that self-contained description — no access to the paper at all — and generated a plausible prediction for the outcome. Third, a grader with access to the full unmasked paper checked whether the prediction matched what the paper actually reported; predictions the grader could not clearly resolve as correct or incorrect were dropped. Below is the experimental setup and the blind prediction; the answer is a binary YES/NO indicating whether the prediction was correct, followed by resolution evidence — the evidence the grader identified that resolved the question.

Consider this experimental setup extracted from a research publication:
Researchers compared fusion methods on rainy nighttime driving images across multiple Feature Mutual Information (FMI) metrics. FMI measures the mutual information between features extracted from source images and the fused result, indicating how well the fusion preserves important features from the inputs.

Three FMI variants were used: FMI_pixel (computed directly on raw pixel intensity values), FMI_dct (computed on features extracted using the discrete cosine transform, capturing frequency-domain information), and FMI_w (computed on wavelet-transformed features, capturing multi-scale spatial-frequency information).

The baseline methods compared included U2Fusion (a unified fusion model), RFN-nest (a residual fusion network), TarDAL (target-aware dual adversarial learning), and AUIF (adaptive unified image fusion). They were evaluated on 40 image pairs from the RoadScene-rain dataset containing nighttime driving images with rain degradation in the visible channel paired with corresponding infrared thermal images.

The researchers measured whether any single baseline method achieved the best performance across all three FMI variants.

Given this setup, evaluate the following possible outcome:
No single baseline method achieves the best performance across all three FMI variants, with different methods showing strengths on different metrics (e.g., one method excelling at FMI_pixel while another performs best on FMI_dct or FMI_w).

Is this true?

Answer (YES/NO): YES